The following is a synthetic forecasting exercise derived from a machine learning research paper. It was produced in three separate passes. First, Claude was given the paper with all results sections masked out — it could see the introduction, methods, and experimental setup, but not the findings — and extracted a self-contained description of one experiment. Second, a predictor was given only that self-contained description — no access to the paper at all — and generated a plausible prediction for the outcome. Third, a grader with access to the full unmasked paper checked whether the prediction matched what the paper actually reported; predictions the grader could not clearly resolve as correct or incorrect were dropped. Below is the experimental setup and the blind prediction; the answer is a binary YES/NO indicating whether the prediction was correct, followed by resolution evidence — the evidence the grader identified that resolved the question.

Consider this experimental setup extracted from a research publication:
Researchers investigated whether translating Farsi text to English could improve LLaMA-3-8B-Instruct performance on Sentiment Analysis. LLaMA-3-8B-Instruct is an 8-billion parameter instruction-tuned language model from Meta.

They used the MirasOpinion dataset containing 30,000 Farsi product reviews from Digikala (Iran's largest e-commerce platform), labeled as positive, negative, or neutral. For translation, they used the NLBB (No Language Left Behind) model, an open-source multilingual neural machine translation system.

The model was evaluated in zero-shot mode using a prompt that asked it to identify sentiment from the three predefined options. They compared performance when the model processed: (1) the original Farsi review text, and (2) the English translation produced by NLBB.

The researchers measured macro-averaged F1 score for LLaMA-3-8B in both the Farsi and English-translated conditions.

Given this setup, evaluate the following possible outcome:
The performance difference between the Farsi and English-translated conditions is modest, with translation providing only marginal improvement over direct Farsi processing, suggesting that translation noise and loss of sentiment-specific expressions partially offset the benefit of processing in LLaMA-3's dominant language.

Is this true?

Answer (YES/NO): NO